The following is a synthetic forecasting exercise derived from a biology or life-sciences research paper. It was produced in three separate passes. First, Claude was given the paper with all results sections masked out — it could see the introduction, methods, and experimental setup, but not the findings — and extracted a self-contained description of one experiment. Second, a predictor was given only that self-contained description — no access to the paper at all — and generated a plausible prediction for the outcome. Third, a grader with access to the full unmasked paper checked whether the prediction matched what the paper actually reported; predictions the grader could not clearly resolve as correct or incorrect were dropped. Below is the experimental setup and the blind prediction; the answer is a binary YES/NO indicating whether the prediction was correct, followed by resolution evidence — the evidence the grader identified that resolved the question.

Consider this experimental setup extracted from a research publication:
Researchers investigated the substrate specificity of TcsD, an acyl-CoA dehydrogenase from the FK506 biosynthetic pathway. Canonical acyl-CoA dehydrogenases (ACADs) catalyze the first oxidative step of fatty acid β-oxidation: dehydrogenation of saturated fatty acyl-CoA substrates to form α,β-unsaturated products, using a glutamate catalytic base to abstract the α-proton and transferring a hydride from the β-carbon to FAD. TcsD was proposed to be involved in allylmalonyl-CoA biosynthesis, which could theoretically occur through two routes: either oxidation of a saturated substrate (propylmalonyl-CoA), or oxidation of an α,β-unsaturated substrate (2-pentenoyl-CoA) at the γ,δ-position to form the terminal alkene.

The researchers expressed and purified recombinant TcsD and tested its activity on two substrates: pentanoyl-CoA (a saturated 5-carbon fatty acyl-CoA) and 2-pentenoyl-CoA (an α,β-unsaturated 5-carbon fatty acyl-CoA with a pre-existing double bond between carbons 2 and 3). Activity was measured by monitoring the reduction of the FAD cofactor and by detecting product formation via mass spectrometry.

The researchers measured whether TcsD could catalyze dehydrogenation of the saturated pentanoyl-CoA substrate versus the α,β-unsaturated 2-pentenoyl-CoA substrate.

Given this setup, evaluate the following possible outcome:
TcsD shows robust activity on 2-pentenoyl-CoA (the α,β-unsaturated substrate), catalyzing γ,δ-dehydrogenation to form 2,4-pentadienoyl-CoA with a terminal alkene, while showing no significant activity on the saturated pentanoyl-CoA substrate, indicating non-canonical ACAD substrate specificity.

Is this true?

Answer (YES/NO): YES